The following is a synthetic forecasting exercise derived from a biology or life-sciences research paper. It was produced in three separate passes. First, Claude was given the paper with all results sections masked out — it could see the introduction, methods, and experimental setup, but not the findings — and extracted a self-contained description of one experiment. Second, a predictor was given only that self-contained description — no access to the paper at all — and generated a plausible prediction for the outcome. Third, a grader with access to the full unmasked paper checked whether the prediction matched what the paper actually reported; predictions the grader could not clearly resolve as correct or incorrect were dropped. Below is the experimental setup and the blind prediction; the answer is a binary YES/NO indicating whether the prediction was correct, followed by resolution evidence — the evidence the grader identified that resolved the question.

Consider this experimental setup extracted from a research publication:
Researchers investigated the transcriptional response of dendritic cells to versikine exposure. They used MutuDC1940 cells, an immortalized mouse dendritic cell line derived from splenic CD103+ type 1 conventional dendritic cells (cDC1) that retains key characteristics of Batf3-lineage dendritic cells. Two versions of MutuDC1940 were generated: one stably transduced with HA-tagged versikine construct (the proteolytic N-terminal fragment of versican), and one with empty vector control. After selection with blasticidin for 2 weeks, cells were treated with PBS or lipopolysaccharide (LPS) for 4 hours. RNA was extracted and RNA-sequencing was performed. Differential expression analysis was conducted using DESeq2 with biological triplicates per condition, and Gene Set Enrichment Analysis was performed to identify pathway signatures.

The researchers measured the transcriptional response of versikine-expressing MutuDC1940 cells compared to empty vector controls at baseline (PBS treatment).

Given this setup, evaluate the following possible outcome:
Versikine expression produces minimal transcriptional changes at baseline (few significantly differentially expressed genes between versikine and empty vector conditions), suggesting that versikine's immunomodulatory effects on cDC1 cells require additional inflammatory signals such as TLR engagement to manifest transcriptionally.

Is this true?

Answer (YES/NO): NO